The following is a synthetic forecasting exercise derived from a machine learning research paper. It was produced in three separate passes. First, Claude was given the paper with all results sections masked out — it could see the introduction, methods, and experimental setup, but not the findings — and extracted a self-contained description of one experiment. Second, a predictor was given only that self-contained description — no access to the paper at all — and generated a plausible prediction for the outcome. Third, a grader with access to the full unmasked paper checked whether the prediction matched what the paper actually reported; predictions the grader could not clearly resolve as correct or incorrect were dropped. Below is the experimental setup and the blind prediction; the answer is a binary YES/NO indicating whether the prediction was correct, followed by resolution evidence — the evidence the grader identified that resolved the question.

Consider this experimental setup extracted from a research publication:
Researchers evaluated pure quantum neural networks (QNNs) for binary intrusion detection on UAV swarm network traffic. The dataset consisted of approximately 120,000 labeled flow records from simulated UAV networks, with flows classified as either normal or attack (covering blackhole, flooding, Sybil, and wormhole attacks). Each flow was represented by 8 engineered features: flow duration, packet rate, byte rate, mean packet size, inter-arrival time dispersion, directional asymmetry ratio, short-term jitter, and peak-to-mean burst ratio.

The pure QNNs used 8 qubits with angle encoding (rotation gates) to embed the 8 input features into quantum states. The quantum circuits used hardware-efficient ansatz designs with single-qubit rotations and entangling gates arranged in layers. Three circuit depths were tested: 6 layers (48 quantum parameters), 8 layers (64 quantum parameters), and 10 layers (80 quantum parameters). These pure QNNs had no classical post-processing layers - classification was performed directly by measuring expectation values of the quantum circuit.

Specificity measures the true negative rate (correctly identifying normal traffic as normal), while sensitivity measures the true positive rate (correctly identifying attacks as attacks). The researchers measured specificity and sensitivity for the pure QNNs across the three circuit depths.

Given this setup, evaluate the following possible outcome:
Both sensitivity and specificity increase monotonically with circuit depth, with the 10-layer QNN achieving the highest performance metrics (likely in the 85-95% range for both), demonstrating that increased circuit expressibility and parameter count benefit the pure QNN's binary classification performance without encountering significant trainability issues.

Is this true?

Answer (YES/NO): NO